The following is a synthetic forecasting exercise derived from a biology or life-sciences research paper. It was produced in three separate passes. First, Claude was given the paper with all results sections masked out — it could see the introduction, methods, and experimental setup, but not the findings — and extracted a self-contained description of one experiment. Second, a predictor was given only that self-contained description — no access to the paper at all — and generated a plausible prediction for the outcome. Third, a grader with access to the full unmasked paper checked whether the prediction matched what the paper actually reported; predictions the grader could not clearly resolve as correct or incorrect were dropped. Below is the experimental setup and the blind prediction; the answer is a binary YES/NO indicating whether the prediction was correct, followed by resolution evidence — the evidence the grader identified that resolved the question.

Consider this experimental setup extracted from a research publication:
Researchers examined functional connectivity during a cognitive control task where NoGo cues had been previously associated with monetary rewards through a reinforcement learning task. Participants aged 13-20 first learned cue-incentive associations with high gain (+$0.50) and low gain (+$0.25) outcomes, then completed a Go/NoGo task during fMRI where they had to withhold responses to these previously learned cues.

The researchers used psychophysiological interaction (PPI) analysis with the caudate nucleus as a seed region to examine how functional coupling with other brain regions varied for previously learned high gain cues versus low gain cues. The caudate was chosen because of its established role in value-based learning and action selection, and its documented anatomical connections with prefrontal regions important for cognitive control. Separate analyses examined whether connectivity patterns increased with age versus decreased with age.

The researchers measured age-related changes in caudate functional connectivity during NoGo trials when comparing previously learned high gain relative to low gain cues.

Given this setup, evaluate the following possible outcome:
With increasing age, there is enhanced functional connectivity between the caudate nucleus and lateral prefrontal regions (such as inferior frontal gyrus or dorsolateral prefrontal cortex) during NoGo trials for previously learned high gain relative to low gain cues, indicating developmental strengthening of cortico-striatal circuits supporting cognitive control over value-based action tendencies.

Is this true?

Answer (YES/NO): YES